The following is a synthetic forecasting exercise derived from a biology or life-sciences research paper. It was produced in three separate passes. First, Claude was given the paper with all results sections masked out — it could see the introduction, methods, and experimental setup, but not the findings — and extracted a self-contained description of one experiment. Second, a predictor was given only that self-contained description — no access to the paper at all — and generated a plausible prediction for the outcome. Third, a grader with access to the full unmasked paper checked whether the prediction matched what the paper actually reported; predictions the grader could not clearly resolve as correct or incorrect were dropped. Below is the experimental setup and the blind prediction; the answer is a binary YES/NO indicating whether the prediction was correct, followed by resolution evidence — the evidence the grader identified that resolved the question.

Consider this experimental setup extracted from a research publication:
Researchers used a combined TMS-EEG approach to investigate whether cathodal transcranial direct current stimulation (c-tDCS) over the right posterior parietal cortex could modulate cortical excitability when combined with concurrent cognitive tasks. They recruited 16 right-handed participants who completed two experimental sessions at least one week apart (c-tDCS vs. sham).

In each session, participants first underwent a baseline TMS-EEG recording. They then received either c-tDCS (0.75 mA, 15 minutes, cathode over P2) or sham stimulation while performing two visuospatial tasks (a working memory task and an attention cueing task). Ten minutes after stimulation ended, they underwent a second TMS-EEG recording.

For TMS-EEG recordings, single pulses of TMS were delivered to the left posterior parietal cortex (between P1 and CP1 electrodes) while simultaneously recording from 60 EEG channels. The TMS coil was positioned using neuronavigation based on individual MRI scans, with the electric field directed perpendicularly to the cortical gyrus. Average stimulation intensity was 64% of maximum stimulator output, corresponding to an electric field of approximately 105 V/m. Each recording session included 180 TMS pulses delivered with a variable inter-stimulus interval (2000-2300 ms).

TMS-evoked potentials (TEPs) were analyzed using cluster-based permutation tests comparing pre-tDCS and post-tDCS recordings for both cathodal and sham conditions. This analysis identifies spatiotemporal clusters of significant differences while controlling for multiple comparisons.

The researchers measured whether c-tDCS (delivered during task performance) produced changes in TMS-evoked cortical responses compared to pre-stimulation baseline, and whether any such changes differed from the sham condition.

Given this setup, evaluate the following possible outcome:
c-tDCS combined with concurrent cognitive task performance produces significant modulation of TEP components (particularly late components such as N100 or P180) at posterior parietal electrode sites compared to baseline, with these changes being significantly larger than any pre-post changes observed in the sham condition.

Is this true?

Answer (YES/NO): NO